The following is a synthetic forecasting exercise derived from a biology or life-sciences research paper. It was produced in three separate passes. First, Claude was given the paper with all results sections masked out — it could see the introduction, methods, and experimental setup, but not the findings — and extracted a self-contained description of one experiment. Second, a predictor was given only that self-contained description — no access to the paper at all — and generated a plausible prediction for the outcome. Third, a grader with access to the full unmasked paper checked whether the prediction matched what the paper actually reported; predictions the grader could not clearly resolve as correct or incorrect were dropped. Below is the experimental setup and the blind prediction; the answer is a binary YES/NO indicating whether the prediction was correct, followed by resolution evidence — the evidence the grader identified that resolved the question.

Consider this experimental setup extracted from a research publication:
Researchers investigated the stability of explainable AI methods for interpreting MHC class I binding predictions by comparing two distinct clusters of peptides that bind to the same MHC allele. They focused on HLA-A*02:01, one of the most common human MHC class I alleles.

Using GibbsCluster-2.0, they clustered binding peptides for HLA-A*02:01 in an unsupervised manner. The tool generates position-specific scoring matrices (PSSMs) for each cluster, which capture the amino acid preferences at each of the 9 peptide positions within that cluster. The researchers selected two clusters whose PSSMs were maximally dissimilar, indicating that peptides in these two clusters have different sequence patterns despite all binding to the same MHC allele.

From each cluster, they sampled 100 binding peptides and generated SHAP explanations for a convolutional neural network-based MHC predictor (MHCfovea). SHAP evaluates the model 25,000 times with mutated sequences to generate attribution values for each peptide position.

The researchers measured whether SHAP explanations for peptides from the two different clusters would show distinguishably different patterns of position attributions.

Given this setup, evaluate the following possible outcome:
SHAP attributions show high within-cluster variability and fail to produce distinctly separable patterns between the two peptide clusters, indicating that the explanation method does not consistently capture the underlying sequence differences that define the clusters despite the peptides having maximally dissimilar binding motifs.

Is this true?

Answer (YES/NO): NO